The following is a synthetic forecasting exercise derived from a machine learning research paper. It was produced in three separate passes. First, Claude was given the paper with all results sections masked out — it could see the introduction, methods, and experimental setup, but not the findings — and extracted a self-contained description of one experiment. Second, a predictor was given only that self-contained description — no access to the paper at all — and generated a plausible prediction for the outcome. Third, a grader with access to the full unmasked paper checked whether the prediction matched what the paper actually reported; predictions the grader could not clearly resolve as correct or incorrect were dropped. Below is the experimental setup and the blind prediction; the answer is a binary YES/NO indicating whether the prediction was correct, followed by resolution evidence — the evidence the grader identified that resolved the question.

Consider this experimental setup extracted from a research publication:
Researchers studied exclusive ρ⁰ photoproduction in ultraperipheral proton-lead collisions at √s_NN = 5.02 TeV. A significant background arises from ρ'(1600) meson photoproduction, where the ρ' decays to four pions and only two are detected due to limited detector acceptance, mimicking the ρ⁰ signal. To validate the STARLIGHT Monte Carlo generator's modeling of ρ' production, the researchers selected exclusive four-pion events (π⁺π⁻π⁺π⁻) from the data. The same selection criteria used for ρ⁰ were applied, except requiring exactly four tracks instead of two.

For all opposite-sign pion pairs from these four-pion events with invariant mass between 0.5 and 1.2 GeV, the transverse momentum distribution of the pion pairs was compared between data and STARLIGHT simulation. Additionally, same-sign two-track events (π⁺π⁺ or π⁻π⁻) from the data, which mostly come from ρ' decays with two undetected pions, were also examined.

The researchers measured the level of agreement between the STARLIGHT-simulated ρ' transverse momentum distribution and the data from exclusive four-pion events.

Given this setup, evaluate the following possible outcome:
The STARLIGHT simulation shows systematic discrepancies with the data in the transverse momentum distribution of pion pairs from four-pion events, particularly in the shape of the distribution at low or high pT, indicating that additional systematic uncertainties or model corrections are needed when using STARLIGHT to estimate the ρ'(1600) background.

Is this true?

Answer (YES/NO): NO